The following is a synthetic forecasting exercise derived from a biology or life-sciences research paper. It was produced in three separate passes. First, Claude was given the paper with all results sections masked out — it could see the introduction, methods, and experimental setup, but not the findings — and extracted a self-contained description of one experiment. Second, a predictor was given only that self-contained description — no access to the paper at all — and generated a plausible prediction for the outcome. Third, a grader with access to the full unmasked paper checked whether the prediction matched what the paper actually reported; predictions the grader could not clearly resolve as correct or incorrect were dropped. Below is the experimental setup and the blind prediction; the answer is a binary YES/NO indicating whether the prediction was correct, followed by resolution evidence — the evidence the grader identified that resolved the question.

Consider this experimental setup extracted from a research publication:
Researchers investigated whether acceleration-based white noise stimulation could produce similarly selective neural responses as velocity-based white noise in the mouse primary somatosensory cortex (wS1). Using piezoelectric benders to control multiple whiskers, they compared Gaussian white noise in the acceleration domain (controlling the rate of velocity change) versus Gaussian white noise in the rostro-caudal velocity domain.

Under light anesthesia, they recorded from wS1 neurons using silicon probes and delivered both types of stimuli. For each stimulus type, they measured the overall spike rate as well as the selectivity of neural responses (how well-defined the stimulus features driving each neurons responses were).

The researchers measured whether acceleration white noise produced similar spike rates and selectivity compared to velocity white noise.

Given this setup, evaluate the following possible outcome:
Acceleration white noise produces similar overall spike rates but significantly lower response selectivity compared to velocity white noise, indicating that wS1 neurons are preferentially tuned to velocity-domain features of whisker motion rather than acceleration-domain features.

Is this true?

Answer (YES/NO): NO